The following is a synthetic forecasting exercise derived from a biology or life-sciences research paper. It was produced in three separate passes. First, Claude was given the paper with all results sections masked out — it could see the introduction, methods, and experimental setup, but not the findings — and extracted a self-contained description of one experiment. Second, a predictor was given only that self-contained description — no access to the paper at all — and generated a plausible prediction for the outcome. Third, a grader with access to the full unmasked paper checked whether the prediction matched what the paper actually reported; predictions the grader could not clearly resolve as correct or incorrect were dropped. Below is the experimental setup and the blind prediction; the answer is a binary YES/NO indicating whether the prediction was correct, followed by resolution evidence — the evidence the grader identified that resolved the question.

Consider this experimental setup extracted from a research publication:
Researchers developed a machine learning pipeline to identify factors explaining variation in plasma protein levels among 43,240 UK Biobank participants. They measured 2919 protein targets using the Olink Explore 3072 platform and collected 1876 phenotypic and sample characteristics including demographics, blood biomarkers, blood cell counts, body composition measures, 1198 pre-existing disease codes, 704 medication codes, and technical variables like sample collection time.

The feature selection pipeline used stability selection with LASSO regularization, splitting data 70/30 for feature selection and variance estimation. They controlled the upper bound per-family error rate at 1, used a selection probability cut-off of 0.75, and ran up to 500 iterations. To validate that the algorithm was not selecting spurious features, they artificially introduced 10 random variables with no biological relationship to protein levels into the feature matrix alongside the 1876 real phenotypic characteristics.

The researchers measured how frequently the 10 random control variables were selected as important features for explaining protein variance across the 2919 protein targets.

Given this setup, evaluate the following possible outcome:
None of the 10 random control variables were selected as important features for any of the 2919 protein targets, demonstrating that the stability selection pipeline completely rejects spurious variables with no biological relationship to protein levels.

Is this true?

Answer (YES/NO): YES